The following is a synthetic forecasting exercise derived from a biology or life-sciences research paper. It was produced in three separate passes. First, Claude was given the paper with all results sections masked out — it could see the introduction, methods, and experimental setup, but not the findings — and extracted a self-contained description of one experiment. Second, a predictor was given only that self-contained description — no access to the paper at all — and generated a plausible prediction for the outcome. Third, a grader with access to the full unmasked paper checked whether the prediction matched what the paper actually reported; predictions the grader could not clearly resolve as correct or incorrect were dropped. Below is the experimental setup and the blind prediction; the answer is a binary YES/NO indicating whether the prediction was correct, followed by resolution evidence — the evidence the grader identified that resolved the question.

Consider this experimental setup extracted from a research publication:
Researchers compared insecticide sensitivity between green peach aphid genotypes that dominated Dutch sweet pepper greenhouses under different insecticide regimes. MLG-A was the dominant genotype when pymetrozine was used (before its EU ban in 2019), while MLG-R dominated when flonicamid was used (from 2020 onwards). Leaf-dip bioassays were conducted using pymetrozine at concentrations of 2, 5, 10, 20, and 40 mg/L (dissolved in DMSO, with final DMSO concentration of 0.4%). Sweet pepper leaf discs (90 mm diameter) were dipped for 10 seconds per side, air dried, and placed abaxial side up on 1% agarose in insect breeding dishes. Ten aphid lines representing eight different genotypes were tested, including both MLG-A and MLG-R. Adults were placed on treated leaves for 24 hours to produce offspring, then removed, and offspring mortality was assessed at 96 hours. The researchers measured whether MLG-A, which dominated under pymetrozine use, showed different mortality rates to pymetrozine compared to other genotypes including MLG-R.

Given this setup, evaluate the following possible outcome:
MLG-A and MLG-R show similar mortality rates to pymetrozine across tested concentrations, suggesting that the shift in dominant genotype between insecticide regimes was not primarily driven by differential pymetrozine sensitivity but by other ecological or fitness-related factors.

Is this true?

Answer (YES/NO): NO